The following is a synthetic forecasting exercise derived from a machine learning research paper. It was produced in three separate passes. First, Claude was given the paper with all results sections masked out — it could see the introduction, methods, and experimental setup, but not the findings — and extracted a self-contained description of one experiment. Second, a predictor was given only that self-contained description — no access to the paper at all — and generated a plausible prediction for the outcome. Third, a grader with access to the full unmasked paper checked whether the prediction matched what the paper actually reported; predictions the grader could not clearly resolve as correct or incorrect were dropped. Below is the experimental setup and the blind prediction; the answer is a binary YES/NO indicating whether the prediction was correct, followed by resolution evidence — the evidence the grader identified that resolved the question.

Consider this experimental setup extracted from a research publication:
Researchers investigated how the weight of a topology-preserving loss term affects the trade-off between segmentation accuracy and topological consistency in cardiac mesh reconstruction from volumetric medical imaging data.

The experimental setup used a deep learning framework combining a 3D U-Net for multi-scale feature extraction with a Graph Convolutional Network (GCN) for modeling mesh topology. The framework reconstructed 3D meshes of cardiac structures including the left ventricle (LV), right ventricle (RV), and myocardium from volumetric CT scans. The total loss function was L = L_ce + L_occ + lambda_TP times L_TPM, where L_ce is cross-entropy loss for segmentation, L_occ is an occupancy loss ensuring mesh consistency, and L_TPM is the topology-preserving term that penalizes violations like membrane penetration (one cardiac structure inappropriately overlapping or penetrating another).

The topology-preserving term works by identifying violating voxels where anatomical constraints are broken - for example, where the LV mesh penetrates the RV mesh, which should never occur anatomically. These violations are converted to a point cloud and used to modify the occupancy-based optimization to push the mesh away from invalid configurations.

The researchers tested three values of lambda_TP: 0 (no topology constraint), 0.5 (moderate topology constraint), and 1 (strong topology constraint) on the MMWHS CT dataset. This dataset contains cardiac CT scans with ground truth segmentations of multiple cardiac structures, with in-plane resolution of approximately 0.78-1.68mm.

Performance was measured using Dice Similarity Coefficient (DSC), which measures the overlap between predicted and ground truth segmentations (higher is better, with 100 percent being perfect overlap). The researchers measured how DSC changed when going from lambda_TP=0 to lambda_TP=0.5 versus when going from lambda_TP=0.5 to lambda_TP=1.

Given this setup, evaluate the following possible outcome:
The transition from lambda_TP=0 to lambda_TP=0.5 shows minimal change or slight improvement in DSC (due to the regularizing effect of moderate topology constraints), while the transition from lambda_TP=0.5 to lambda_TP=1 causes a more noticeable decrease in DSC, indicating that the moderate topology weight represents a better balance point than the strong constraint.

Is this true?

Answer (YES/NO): YES